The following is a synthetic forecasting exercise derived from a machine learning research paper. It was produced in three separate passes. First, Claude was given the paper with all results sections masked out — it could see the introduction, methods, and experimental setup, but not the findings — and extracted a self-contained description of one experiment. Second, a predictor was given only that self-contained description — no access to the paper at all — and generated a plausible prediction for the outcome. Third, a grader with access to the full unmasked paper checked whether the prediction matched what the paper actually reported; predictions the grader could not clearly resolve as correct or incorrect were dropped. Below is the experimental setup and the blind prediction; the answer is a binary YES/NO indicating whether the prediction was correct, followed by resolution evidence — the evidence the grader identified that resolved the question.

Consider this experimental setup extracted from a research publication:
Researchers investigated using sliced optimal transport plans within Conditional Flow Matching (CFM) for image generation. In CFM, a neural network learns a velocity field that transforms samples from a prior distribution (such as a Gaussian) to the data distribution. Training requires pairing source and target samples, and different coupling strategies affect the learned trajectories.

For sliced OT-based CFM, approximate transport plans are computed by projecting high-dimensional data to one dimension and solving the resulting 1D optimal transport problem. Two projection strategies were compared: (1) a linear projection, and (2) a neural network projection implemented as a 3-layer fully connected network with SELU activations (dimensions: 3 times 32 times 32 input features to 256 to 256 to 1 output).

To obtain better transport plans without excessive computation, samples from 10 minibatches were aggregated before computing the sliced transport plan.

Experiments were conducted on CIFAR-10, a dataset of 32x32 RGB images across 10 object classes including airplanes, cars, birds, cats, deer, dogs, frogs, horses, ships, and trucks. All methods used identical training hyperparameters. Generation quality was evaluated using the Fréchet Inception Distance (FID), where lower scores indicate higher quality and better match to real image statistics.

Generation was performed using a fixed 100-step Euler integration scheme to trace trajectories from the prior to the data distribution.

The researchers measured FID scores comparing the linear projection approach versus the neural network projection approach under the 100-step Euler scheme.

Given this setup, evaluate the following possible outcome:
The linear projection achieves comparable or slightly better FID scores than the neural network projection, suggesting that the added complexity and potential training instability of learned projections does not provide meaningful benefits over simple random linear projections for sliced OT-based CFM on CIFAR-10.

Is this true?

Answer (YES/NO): NO